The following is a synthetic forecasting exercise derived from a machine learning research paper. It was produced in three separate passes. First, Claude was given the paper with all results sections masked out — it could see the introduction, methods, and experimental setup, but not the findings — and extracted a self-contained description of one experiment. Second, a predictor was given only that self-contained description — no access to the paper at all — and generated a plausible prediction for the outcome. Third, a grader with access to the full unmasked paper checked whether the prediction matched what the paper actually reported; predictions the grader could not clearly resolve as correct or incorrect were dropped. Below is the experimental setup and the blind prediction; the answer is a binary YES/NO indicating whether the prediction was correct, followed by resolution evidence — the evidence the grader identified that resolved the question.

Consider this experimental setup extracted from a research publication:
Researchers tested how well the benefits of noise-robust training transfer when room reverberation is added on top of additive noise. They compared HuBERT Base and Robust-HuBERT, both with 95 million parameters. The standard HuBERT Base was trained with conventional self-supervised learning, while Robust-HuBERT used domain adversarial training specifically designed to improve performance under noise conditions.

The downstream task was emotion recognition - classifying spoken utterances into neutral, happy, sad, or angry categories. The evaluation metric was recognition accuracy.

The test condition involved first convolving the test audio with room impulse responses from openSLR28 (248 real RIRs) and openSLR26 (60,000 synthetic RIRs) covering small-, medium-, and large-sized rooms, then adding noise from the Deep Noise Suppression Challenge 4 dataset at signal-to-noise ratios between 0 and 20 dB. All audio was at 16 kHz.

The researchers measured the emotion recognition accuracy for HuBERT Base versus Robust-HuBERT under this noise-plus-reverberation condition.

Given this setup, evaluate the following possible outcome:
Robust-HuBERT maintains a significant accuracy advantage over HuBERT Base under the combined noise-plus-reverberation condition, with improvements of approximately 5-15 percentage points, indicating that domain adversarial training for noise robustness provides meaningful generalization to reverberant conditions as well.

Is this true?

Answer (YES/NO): NO